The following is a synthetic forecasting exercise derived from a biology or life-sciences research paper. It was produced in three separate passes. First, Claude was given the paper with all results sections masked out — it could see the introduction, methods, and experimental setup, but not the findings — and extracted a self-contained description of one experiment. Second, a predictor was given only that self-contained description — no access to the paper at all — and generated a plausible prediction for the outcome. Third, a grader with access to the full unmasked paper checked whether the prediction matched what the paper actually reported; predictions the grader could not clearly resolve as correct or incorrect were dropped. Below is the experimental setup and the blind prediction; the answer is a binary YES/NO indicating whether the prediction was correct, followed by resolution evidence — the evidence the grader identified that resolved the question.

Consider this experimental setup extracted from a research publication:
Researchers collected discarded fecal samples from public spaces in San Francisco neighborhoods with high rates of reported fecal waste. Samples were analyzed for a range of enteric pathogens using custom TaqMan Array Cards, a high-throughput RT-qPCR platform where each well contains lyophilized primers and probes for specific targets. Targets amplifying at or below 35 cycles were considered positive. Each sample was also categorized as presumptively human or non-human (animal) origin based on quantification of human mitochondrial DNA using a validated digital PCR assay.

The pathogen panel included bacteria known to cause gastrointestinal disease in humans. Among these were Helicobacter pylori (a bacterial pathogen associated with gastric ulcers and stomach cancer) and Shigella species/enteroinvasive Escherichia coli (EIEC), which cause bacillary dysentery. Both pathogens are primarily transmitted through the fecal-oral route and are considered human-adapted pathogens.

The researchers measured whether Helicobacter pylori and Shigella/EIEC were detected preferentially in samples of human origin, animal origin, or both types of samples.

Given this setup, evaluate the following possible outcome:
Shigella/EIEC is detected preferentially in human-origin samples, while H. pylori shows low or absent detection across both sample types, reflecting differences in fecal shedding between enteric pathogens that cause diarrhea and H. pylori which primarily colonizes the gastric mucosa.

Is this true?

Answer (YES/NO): NO